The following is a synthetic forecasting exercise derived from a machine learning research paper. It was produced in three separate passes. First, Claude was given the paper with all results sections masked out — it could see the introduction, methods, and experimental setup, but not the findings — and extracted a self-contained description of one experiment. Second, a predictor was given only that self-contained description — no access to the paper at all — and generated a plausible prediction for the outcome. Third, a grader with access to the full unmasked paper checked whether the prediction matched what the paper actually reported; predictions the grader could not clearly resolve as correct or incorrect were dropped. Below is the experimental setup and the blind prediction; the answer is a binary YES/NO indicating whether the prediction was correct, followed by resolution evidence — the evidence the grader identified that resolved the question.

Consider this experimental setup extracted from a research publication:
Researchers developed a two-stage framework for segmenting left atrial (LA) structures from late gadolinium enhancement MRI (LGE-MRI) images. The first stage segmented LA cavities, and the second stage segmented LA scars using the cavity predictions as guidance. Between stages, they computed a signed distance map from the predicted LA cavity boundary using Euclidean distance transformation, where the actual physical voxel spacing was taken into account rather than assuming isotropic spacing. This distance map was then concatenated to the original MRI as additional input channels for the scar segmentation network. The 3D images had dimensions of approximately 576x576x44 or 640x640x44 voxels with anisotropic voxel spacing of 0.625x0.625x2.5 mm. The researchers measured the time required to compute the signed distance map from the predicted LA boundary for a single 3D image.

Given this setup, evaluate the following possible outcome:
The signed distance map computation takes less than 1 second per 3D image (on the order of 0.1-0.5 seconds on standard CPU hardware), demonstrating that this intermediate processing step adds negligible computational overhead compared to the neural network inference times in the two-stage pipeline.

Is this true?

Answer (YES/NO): NO